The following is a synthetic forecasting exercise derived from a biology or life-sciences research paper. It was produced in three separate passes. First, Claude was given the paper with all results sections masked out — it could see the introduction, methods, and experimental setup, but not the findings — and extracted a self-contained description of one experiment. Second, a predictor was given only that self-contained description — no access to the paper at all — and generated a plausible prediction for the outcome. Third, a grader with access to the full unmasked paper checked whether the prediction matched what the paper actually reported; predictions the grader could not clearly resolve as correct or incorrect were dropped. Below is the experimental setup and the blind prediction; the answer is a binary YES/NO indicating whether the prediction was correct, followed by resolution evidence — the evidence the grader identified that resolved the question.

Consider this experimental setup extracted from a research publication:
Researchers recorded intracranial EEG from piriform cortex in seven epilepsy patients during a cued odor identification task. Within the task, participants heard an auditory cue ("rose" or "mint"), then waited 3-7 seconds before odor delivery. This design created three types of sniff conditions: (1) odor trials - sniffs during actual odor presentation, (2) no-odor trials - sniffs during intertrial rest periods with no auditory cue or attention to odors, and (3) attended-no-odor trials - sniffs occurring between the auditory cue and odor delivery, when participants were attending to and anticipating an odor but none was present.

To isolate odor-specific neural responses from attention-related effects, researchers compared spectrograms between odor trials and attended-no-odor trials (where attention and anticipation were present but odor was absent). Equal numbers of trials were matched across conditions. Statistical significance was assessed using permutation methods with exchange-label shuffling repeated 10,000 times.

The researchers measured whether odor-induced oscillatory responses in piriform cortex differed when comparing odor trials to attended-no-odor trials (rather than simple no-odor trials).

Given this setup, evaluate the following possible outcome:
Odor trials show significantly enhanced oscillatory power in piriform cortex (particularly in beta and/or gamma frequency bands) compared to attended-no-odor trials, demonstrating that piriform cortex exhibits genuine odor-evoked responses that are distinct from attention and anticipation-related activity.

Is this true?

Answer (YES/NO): YES